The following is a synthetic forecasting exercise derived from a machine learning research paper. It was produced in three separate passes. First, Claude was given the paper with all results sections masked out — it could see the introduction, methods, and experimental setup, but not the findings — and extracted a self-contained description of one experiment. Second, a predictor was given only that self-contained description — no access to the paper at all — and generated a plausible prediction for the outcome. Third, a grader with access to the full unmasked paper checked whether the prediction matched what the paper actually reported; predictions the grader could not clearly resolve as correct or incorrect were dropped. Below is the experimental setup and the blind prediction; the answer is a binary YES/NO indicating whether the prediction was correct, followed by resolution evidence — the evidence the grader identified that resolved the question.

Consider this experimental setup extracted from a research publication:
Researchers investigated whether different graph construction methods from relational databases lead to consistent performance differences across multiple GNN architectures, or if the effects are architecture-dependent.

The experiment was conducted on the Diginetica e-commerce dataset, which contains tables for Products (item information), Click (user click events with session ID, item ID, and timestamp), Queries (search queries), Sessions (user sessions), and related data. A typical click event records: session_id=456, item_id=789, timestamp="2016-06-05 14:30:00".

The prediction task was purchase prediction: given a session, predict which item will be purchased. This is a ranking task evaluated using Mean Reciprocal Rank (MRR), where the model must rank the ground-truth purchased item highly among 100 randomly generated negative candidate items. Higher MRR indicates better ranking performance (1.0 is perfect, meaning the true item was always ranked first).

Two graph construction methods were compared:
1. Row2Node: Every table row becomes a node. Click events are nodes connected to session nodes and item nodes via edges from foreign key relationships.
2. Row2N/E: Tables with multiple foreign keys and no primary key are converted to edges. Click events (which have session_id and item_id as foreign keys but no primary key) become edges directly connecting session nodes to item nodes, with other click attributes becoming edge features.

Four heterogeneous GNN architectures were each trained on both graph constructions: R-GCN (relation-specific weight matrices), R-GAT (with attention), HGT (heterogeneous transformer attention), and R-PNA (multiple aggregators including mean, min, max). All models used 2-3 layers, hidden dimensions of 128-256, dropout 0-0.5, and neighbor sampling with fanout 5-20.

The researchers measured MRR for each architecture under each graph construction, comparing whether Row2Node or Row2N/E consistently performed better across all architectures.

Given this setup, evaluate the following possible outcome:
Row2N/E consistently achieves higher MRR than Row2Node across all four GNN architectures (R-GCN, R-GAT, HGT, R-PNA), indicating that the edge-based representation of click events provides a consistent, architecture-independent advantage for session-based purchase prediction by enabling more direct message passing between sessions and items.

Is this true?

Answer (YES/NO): NO